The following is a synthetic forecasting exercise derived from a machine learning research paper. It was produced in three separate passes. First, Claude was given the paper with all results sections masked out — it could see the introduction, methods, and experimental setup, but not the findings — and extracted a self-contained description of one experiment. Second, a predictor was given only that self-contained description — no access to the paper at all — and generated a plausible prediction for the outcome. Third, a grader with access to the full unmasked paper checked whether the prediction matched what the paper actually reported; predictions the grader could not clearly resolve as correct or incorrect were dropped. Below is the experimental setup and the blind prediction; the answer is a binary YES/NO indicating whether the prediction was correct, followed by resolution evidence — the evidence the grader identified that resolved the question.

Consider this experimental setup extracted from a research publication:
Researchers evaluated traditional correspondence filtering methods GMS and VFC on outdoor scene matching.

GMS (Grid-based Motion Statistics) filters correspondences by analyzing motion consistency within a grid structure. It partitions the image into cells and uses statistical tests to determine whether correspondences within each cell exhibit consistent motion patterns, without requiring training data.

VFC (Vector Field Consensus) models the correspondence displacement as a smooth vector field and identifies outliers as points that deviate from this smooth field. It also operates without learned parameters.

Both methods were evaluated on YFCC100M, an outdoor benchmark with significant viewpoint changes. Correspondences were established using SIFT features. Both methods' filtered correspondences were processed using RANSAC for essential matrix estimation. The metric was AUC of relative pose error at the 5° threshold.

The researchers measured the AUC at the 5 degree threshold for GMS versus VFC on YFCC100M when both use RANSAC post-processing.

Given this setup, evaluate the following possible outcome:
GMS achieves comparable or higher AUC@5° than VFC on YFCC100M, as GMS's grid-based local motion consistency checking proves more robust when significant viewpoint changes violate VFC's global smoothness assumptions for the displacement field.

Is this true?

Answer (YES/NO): NO